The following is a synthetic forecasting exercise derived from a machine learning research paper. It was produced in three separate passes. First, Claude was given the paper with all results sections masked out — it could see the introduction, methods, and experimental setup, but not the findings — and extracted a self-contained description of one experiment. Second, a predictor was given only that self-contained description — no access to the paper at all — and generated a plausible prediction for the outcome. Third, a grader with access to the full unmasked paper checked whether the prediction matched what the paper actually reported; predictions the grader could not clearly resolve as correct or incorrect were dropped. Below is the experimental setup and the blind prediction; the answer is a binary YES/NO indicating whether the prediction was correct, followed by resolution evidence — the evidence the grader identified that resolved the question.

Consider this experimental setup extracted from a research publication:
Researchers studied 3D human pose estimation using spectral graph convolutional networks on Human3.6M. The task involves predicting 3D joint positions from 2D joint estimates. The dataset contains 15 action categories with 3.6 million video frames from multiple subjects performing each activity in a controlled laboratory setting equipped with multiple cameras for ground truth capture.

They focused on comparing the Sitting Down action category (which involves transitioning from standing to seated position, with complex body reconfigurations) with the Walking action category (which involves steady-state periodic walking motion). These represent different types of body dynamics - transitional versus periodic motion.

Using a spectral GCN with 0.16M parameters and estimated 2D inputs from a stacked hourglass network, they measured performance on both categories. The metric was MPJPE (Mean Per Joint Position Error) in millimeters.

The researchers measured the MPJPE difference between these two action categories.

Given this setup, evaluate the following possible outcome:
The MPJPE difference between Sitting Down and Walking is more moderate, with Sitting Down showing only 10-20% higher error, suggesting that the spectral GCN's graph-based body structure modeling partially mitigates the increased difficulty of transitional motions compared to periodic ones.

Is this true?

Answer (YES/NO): NO